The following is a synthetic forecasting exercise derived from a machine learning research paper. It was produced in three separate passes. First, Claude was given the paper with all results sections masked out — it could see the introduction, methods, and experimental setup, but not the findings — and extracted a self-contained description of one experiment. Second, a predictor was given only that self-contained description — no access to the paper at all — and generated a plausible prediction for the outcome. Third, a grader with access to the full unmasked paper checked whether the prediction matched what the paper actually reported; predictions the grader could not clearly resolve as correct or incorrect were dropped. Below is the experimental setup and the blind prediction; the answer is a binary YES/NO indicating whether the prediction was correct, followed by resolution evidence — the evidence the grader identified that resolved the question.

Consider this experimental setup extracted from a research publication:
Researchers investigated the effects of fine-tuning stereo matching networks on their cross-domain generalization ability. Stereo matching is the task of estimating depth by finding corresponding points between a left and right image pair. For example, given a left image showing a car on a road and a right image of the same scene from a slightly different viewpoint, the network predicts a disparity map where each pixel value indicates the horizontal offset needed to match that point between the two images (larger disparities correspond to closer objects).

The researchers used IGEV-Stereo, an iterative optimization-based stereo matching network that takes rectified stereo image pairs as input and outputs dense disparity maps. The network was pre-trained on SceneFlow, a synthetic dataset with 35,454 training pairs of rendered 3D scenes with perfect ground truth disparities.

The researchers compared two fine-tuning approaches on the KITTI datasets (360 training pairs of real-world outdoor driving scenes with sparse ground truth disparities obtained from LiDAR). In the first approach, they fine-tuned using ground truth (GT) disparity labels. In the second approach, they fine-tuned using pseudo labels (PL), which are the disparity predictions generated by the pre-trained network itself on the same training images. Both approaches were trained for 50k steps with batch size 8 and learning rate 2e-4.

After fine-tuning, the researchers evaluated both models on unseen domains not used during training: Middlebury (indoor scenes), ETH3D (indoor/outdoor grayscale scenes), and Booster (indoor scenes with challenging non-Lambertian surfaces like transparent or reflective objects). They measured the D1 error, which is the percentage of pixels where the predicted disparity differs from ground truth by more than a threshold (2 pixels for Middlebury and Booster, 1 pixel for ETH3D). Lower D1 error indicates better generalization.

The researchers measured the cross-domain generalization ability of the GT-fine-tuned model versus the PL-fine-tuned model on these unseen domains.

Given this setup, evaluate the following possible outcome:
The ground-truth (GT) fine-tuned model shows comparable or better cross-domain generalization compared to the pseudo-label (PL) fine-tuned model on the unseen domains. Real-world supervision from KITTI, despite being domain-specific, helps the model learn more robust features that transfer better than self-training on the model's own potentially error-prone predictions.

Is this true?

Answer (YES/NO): NO